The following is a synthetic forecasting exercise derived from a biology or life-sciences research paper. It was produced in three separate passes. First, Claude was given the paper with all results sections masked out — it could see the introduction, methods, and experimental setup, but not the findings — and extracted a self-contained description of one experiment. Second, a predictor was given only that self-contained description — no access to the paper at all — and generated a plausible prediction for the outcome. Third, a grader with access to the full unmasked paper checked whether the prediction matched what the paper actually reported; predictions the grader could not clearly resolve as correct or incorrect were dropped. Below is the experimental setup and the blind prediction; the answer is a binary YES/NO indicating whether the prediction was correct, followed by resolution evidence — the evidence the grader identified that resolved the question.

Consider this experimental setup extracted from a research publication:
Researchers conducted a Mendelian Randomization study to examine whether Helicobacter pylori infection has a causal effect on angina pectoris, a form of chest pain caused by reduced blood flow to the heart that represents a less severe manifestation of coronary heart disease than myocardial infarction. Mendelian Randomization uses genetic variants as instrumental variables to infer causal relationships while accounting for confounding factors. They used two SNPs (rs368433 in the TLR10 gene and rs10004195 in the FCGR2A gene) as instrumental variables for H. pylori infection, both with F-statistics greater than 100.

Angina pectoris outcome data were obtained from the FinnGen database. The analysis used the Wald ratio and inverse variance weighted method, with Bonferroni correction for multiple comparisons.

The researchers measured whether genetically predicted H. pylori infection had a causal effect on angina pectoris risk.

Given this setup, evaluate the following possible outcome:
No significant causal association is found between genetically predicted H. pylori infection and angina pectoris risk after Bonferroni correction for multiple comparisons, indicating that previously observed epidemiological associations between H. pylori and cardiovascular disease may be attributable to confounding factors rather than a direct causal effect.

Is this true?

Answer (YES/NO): YES